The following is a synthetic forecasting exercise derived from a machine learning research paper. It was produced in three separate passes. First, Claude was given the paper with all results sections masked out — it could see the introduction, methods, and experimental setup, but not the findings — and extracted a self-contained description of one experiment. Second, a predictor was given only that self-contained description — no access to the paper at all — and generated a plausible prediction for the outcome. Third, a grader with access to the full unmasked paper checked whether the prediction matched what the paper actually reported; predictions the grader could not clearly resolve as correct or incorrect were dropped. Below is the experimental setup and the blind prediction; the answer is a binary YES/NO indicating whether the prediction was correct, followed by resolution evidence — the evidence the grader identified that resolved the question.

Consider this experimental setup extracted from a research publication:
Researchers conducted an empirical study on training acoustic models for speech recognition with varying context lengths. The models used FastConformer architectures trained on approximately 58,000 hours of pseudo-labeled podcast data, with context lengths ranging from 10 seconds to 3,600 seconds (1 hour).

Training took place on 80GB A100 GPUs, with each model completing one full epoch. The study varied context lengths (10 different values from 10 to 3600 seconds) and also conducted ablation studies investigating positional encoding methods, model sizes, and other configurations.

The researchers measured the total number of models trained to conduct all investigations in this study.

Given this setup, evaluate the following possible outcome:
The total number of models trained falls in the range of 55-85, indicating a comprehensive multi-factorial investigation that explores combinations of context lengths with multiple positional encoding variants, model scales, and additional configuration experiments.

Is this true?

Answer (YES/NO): NO